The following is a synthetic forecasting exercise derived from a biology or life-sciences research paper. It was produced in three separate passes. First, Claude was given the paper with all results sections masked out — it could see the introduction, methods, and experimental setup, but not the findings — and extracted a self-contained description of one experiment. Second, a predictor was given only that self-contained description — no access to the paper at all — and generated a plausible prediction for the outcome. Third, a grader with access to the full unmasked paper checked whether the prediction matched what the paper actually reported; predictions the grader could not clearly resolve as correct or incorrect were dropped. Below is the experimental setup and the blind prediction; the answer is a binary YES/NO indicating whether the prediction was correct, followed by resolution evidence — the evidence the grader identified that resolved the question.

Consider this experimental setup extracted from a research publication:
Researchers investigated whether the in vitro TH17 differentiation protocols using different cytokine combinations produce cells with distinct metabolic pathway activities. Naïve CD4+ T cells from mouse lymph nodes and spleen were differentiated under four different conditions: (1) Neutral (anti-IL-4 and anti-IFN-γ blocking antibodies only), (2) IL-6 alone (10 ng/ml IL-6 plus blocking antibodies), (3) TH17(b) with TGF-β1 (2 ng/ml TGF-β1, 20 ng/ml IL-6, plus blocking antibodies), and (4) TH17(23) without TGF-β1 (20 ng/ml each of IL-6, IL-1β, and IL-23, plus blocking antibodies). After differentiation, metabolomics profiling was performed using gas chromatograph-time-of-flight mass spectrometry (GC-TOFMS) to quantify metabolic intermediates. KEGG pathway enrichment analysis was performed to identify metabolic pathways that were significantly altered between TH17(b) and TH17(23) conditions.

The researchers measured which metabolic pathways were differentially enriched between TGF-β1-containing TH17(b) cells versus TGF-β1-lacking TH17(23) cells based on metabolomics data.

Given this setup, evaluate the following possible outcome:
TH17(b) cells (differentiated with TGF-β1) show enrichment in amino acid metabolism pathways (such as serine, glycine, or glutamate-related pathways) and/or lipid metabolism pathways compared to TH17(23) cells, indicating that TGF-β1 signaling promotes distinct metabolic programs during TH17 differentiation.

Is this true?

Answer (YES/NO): NO